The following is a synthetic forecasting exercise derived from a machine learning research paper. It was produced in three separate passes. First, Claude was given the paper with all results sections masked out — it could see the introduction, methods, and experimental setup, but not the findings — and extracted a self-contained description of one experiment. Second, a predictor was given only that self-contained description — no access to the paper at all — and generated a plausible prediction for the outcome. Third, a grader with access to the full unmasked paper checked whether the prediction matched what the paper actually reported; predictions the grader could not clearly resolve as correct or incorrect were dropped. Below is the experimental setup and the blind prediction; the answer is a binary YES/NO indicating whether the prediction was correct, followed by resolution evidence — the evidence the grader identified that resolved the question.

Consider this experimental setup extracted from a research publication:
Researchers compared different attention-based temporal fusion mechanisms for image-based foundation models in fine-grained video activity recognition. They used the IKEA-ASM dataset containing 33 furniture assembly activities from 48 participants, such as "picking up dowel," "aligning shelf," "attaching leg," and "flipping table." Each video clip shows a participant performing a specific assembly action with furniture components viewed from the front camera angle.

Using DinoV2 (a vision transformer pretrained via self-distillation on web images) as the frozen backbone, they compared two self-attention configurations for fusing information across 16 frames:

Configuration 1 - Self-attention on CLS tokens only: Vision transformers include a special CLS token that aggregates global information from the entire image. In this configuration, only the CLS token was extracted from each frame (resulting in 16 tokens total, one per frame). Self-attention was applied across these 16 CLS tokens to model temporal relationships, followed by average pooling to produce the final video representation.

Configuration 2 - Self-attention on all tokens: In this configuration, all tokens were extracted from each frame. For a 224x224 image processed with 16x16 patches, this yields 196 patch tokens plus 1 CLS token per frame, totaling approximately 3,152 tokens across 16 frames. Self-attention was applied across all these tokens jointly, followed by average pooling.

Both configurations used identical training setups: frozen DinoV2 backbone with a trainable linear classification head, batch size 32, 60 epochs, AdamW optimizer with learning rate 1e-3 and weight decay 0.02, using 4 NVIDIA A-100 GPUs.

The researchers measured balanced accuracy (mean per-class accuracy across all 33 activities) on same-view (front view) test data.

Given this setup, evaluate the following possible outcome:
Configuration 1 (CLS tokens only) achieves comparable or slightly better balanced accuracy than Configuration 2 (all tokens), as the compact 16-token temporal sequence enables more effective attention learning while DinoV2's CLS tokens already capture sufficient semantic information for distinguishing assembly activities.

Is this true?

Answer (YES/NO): NO